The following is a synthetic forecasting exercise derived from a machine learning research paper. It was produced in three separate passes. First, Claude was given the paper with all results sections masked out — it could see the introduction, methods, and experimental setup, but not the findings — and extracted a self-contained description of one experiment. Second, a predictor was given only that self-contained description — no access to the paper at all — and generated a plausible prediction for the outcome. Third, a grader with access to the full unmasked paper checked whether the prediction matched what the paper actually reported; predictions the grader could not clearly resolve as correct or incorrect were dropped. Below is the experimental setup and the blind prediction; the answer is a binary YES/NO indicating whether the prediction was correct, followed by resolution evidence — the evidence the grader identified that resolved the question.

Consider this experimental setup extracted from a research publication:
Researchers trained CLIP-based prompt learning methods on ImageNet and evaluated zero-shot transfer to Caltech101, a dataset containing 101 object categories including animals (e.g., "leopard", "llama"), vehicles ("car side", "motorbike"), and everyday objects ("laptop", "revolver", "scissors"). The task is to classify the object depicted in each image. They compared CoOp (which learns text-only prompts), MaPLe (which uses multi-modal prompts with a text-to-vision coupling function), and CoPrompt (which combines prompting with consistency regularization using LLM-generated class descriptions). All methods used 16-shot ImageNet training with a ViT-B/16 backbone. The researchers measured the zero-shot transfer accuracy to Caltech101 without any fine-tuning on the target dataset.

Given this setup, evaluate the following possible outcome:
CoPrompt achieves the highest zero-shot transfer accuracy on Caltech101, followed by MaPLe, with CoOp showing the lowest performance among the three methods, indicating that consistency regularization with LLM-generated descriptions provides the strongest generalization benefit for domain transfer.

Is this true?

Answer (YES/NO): NO